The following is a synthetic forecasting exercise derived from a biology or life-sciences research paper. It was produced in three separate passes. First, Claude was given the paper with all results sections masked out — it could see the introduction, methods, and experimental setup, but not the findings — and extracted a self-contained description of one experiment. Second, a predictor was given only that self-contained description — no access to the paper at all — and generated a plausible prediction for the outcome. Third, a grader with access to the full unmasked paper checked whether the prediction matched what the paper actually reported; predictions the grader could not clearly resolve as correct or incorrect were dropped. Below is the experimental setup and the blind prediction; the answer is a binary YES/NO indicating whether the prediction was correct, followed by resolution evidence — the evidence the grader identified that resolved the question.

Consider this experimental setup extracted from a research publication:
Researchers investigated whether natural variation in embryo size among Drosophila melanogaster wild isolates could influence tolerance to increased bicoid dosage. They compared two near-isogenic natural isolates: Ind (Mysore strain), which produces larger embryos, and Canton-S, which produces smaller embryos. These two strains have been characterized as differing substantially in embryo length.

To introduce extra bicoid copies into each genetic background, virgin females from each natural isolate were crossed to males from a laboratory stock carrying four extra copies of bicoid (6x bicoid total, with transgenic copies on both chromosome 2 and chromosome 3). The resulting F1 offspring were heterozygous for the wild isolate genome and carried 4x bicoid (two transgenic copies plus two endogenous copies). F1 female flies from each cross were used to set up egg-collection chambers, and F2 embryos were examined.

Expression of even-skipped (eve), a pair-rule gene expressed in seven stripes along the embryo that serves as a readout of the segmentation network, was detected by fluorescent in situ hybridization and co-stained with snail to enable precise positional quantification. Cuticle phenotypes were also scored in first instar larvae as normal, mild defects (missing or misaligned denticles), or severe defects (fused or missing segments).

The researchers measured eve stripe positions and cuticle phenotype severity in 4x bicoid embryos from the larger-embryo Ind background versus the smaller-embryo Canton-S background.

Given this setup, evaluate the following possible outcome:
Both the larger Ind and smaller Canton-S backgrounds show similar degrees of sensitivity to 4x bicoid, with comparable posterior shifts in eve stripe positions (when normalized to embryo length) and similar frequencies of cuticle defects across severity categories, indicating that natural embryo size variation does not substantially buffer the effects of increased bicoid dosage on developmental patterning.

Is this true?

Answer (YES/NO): NO